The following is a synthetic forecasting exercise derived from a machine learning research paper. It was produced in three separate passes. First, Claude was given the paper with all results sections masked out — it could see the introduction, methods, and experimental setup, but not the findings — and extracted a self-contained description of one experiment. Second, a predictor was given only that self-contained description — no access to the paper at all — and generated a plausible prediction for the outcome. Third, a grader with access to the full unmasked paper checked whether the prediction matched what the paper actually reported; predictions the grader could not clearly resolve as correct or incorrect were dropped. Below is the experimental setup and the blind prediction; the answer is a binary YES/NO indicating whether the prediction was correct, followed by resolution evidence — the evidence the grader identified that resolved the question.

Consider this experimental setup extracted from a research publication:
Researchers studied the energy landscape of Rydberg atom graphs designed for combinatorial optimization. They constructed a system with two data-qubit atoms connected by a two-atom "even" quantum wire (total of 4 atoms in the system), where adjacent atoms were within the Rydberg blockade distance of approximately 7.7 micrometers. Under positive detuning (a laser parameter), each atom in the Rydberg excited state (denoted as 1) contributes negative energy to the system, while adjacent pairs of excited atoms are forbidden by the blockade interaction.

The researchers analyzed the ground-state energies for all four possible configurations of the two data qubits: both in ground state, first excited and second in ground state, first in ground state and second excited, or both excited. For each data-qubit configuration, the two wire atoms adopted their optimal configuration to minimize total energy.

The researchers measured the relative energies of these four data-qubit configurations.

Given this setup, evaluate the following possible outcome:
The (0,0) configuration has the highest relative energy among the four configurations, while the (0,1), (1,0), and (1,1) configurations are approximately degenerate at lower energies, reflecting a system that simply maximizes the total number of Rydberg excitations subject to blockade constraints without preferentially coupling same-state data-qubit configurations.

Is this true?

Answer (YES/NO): NO